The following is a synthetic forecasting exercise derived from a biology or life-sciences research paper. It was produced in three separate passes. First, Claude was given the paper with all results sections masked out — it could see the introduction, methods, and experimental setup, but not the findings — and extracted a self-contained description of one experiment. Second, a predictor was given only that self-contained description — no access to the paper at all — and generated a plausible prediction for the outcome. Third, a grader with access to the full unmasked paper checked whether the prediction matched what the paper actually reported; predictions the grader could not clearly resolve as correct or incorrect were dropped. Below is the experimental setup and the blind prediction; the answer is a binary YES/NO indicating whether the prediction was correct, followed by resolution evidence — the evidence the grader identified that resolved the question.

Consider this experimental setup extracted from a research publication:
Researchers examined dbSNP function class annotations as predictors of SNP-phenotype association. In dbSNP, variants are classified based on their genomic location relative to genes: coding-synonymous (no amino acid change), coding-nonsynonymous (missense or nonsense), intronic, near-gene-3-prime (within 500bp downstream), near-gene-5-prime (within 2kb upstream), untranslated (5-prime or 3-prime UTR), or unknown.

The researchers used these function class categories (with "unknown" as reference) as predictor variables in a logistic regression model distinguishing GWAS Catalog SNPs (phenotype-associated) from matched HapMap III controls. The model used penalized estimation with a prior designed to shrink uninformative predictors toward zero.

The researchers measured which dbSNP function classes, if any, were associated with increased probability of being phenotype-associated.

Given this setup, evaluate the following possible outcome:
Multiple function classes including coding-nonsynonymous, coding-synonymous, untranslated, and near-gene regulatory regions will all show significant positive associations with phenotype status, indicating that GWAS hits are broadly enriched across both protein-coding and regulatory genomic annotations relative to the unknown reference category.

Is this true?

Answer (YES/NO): NO